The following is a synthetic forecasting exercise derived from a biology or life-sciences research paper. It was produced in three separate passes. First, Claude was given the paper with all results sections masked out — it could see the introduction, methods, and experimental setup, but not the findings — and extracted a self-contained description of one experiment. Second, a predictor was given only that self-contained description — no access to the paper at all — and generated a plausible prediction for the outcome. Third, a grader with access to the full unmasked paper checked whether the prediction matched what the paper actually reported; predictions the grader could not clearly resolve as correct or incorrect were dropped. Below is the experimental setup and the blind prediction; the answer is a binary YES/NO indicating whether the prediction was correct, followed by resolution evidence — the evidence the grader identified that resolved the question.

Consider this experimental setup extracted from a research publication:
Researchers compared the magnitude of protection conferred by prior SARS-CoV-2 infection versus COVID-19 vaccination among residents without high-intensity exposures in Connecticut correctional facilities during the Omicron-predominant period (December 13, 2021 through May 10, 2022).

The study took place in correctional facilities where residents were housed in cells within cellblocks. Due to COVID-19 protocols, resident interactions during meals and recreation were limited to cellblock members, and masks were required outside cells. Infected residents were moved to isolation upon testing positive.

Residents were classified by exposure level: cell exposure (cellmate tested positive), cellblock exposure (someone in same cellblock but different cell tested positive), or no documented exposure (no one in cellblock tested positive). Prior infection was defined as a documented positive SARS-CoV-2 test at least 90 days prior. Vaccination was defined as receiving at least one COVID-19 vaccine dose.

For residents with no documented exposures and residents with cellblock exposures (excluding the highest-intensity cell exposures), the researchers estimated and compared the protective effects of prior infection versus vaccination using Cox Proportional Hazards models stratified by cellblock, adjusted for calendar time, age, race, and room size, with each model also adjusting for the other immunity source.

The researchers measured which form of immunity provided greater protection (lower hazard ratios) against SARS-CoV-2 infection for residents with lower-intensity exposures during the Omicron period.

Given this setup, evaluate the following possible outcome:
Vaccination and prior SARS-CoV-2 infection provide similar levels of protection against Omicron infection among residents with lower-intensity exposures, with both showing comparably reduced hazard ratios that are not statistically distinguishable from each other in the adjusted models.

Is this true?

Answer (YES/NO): NO